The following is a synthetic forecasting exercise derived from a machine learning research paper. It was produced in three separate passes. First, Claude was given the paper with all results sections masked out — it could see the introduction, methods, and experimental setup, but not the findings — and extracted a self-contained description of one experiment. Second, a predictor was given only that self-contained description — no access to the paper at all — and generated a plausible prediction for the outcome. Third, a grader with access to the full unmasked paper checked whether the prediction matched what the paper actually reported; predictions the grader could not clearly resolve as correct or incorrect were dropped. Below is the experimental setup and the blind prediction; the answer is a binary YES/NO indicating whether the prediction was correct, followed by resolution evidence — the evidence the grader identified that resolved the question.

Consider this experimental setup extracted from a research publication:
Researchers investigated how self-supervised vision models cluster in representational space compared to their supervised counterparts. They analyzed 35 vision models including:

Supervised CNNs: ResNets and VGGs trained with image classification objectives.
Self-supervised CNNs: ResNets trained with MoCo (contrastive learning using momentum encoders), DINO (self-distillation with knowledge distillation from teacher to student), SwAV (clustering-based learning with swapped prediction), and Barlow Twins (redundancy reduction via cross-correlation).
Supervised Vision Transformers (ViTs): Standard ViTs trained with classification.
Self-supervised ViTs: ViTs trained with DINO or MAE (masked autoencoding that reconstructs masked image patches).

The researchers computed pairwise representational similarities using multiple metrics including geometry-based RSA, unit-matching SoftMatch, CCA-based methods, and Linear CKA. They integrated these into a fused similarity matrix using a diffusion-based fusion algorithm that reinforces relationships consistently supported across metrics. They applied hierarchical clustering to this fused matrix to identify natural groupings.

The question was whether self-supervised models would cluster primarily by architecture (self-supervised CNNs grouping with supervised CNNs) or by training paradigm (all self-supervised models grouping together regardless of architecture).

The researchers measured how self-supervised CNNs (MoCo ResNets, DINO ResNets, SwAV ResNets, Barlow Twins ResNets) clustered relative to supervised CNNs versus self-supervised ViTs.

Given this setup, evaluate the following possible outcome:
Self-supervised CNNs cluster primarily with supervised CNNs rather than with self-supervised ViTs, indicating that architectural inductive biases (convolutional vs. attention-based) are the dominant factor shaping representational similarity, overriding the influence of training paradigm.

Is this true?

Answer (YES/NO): NO